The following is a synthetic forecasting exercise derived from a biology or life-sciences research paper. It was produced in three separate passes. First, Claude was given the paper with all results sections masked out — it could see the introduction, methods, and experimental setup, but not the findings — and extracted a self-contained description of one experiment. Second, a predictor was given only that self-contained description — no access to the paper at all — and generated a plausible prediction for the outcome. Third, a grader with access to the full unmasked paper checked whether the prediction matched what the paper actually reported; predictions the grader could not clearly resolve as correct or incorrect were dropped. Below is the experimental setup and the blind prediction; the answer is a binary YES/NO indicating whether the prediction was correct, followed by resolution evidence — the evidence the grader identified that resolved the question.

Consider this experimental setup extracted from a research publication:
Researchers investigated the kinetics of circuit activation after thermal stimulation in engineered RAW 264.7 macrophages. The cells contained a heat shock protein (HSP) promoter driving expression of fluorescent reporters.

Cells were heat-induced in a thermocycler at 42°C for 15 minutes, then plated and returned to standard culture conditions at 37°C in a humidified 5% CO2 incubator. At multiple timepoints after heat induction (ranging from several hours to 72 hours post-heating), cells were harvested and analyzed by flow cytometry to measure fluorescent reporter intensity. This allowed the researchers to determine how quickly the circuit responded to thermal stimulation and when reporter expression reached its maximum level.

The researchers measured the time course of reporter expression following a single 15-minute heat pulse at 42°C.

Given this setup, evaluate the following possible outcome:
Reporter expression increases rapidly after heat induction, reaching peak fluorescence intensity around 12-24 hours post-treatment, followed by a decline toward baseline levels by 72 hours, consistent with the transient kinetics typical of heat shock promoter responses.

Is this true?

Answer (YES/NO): NO